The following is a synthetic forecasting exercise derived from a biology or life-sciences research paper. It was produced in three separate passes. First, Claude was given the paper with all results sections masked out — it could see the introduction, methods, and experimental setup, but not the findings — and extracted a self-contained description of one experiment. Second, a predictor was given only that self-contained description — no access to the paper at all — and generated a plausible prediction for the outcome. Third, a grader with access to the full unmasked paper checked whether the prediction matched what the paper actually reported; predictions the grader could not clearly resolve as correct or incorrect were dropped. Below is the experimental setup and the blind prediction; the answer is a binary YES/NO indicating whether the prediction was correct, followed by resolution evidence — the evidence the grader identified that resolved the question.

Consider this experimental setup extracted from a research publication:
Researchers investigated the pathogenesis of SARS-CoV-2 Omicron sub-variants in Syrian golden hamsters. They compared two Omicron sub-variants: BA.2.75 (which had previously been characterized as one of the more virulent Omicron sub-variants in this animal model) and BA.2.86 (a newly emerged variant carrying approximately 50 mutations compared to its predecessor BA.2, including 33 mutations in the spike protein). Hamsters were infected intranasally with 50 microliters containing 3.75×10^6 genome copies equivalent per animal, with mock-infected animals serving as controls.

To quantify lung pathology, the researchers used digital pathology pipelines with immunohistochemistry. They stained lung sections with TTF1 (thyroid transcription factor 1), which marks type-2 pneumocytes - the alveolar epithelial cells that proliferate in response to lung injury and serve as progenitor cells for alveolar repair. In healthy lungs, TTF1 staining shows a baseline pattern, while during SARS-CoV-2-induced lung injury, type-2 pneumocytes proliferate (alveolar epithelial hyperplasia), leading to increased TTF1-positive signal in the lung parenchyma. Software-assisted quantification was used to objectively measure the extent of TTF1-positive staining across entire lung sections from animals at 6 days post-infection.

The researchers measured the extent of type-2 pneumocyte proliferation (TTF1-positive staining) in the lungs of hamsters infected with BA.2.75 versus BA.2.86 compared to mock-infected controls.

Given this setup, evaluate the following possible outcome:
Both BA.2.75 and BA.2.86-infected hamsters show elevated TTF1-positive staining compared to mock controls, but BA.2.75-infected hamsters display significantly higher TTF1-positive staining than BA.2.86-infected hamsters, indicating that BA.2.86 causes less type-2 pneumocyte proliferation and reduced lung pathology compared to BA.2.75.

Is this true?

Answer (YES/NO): NO